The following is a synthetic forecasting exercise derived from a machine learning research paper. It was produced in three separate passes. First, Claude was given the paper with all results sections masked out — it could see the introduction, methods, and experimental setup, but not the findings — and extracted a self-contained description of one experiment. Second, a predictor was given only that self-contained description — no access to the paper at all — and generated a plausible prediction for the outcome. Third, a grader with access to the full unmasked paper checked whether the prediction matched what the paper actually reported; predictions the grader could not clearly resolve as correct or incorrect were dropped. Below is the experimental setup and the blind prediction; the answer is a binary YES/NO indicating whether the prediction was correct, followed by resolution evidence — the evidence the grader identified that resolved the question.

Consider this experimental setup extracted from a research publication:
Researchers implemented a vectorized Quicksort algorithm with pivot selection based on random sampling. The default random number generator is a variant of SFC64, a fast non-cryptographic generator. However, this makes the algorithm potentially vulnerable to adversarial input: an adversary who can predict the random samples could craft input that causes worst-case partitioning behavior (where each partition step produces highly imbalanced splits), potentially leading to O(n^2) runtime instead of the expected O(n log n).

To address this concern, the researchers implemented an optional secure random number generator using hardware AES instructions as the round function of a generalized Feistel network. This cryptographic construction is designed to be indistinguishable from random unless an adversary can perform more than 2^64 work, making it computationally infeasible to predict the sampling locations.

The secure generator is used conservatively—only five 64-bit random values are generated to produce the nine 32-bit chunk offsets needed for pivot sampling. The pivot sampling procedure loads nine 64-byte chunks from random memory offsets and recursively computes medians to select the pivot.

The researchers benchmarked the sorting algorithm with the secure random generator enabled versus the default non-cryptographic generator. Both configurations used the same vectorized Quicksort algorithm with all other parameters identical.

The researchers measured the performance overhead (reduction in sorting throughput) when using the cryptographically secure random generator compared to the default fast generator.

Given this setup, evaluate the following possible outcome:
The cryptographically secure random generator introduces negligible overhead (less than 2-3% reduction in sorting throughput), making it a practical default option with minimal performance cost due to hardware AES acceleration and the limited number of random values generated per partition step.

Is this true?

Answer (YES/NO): YES